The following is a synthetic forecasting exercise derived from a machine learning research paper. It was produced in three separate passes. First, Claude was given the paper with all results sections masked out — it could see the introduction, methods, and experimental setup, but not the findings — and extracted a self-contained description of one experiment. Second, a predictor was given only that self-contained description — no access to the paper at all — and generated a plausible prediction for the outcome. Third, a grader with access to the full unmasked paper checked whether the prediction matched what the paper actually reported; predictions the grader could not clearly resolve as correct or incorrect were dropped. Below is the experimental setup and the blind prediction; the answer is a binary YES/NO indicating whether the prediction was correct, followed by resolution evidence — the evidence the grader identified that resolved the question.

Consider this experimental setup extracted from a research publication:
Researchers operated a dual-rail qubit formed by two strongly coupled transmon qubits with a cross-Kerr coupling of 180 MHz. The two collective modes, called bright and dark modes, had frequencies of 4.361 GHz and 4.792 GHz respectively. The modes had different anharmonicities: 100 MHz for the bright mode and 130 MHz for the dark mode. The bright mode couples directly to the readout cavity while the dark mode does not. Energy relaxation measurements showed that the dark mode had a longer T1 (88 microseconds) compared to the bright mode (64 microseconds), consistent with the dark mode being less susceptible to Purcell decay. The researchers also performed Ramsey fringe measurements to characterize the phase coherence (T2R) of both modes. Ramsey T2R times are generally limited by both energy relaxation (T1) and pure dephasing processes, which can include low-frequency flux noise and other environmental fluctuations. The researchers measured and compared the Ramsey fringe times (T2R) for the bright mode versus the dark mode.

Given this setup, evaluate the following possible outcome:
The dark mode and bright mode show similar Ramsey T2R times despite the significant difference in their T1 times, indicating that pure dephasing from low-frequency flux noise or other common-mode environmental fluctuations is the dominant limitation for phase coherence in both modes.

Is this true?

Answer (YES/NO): YES